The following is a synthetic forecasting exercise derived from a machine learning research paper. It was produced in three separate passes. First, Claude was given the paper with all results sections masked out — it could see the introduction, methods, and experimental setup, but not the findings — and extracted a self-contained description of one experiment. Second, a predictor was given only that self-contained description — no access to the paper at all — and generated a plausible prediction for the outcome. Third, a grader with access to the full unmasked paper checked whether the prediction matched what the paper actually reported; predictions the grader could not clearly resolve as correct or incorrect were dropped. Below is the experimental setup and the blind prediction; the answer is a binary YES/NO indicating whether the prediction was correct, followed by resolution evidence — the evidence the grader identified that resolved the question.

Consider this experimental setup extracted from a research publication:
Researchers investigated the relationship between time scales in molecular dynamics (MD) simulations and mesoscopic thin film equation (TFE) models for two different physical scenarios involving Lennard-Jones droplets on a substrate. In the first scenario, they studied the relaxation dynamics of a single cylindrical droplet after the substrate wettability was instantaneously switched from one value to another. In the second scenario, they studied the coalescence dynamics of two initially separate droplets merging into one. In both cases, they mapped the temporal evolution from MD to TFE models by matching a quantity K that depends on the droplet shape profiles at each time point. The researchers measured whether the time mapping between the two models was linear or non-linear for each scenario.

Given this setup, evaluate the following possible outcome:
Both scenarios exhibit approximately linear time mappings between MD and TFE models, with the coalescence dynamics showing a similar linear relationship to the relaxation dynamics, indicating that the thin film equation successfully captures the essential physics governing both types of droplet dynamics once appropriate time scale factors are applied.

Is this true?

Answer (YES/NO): NO